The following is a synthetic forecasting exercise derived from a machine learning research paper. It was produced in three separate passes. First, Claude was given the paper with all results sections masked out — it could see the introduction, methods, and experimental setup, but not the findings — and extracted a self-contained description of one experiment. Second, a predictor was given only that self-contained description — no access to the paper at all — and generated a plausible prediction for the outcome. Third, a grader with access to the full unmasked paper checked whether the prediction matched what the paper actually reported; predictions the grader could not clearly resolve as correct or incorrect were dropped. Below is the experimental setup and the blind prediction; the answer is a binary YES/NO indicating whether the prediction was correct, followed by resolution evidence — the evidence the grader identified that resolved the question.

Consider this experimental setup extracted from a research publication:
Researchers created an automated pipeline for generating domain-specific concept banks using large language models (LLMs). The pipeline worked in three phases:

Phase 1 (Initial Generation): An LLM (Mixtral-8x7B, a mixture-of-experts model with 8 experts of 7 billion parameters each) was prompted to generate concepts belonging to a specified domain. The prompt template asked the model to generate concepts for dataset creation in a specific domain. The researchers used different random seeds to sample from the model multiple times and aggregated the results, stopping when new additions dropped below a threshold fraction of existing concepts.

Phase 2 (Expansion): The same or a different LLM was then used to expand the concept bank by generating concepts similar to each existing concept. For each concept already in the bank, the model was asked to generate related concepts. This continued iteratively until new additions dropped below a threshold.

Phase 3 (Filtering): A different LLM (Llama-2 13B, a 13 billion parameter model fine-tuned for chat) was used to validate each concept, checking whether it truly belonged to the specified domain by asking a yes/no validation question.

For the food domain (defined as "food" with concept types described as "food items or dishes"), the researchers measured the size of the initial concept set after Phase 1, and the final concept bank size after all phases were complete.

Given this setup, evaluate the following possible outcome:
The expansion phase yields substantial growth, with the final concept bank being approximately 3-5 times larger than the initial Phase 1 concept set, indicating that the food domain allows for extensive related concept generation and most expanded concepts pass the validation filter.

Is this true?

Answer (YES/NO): NO